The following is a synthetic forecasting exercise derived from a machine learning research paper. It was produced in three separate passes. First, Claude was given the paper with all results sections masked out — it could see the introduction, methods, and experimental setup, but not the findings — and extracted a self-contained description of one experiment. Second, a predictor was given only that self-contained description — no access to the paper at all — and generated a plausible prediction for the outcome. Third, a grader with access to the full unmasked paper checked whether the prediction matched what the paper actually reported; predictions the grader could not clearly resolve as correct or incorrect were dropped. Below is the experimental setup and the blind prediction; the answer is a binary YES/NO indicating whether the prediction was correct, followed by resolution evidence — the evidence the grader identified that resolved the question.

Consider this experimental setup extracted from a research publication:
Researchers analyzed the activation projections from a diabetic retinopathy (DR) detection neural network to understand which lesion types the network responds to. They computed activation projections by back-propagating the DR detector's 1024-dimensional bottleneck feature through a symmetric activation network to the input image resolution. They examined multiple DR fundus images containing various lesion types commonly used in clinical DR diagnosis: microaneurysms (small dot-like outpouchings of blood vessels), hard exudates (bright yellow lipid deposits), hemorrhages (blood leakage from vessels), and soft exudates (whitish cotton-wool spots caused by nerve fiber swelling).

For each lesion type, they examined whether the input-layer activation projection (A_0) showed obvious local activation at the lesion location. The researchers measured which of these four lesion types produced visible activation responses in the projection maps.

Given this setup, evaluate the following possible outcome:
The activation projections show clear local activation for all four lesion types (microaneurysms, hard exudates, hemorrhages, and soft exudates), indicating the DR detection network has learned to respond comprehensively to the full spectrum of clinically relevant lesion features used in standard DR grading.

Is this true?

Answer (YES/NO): NO